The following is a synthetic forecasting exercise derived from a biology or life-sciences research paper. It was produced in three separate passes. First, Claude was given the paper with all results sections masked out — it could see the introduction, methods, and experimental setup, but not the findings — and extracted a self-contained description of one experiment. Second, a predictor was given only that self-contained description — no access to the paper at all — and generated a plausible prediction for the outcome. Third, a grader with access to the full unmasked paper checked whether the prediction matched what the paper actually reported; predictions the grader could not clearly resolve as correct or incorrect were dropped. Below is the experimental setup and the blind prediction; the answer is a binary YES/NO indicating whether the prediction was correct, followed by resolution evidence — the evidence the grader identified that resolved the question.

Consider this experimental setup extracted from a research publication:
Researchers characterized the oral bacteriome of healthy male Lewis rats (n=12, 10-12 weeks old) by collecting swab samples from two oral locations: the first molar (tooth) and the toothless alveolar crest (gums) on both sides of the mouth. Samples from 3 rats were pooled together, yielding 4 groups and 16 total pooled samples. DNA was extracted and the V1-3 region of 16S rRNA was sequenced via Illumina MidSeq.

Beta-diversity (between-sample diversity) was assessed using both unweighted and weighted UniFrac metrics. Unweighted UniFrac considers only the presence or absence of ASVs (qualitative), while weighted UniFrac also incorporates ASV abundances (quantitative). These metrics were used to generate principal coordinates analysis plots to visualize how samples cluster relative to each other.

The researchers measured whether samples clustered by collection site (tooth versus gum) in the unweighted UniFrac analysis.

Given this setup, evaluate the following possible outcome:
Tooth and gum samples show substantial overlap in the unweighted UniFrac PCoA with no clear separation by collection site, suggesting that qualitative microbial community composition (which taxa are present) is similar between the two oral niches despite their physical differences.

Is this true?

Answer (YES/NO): YES